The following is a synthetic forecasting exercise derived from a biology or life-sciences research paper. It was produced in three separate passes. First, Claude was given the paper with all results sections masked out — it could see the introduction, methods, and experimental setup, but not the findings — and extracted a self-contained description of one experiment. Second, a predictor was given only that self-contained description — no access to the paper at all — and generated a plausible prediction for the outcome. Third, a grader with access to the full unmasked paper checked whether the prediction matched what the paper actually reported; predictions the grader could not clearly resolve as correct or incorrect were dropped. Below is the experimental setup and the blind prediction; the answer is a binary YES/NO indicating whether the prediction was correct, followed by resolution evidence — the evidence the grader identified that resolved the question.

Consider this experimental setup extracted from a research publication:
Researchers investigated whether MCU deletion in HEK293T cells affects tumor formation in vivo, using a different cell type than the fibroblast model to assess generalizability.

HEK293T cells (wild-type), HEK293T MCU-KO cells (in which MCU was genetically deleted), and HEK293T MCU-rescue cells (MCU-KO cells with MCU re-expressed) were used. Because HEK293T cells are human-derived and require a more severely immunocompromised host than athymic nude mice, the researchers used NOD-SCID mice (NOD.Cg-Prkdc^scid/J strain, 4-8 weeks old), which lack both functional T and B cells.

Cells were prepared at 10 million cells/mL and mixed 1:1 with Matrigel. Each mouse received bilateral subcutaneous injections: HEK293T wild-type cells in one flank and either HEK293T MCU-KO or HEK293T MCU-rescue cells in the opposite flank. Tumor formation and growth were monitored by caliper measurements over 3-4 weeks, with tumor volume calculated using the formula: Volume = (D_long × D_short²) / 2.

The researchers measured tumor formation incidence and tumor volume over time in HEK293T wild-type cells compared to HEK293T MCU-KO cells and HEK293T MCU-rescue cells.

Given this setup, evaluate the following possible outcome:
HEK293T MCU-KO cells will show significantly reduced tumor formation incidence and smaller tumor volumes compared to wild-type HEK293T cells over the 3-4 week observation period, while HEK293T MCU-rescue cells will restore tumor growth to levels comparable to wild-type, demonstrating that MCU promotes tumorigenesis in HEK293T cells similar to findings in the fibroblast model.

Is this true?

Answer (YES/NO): NO